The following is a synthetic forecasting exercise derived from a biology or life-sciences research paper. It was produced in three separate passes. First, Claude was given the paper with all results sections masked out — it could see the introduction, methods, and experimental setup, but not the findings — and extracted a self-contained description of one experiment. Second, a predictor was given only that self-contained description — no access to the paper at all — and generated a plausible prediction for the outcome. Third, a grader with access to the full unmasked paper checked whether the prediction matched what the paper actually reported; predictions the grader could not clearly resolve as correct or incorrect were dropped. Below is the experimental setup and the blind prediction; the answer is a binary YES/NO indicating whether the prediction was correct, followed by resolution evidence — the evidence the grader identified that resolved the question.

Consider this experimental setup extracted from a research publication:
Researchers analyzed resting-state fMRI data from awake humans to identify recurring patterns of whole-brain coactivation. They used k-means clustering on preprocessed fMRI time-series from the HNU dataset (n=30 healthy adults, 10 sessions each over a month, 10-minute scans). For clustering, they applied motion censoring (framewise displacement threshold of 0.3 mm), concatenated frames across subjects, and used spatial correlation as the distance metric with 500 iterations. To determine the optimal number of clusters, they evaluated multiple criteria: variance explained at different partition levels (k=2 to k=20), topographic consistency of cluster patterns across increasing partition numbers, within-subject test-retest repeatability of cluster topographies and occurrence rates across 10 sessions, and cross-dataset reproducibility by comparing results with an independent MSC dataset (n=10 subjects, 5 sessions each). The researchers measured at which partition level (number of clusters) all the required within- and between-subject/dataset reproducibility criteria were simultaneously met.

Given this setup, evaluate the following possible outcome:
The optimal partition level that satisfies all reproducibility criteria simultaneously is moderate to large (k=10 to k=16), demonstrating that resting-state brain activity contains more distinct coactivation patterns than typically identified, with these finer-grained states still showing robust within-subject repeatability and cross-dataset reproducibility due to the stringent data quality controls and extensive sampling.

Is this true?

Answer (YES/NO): NO